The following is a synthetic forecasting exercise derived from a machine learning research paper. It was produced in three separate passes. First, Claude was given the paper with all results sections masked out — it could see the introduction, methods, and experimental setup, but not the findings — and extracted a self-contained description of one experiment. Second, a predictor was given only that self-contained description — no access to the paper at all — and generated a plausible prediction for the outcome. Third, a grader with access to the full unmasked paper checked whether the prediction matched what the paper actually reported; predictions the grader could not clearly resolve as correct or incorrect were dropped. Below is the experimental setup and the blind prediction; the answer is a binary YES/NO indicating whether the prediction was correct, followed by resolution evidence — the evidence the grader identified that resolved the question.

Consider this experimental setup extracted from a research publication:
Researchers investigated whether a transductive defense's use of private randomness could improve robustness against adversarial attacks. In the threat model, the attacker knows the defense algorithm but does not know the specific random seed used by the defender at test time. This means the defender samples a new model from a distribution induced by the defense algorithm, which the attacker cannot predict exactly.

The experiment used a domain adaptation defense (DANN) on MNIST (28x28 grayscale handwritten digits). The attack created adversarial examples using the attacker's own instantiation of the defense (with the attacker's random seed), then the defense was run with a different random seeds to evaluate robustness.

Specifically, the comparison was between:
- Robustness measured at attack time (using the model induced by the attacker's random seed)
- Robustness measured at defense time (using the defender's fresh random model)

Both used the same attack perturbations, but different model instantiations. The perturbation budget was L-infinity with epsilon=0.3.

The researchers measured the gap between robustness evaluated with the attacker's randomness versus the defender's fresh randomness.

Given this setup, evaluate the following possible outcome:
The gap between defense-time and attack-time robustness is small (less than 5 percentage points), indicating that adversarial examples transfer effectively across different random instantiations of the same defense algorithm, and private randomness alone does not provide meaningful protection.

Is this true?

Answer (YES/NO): NO